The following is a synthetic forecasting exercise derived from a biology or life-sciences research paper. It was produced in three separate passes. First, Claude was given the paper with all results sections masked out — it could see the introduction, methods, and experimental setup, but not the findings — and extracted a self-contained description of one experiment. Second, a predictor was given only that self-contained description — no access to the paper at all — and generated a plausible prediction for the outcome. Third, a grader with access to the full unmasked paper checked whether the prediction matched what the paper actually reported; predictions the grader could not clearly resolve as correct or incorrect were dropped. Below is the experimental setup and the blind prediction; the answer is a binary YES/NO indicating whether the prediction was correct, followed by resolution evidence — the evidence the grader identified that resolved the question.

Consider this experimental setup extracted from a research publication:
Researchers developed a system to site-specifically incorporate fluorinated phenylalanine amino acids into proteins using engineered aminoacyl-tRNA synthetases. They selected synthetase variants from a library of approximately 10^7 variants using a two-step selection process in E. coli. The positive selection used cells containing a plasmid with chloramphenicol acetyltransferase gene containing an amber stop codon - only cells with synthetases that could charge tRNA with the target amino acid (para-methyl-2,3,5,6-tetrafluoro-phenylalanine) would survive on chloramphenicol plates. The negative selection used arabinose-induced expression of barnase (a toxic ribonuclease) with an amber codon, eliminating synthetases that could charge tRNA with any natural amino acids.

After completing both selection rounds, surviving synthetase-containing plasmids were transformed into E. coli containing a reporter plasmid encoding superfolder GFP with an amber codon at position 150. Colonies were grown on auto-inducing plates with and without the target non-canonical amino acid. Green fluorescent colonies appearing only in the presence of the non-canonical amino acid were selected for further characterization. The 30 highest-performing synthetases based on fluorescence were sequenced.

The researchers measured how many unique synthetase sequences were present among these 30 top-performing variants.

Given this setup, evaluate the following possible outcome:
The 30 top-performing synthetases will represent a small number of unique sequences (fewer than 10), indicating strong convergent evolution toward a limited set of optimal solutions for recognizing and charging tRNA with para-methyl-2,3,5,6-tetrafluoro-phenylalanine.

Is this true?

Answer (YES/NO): NO